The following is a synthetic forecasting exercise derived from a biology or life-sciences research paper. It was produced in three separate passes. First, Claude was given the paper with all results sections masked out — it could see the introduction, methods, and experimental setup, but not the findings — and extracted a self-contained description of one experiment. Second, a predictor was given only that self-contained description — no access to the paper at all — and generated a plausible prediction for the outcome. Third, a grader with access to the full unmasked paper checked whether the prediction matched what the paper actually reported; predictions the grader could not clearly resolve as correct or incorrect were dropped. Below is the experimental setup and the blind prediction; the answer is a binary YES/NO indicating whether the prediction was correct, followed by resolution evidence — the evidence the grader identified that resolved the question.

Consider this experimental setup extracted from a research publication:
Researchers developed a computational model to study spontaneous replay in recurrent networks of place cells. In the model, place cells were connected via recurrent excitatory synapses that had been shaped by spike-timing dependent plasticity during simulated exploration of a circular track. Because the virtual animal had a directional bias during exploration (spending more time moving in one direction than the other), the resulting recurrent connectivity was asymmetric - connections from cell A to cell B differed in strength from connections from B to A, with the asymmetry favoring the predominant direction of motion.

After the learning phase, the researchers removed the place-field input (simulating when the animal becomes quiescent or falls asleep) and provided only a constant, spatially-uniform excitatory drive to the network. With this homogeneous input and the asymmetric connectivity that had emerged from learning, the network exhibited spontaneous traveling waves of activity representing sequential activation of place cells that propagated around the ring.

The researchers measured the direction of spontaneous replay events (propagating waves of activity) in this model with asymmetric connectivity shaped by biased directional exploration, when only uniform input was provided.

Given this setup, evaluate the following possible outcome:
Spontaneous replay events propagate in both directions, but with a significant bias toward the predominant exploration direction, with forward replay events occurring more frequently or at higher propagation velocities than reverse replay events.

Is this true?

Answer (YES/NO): NO